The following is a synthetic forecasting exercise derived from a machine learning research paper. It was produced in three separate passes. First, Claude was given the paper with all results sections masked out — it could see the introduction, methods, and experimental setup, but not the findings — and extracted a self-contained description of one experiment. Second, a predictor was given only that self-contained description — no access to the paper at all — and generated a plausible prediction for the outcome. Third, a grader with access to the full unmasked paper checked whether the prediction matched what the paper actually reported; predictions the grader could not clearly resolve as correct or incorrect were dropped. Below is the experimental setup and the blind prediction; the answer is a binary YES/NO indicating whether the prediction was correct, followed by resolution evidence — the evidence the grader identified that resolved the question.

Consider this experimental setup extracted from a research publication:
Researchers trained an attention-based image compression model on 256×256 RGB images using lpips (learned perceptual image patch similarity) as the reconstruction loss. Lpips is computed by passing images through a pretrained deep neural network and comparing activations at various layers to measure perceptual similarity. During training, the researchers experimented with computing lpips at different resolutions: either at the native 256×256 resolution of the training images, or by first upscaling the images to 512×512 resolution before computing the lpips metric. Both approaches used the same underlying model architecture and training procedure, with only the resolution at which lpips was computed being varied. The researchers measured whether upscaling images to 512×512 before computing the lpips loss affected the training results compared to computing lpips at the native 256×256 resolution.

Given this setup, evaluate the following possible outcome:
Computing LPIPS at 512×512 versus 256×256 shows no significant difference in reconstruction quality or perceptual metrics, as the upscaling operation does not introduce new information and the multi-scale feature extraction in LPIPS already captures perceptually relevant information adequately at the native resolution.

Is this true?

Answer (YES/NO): NO